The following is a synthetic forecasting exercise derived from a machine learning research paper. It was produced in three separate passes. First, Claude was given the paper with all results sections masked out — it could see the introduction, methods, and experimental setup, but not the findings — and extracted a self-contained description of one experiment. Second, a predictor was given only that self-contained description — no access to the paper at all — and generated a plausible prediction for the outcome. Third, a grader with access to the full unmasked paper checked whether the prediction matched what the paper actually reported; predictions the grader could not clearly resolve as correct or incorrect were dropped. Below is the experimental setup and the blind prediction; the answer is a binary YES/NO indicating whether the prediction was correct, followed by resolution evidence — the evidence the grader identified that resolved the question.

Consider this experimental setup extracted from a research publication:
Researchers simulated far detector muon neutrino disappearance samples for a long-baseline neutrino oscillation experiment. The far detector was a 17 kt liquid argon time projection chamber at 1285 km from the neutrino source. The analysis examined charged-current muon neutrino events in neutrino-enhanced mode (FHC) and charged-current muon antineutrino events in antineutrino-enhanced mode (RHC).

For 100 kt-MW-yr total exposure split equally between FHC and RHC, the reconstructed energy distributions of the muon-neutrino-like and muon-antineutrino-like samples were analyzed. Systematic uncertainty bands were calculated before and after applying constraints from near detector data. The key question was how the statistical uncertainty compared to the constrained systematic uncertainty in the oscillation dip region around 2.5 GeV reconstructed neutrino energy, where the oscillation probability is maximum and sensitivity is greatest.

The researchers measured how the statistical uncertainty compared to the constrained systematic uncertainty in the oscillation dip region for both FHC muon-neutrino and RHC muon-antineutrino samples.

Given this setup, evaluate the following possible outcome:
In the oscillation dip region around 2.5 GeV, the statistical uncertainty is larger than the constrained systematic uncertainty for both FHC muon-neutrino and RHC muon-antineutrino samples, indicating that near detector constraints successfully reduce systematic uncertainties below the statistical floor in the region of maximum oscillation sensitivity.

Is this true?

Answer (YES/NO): YES